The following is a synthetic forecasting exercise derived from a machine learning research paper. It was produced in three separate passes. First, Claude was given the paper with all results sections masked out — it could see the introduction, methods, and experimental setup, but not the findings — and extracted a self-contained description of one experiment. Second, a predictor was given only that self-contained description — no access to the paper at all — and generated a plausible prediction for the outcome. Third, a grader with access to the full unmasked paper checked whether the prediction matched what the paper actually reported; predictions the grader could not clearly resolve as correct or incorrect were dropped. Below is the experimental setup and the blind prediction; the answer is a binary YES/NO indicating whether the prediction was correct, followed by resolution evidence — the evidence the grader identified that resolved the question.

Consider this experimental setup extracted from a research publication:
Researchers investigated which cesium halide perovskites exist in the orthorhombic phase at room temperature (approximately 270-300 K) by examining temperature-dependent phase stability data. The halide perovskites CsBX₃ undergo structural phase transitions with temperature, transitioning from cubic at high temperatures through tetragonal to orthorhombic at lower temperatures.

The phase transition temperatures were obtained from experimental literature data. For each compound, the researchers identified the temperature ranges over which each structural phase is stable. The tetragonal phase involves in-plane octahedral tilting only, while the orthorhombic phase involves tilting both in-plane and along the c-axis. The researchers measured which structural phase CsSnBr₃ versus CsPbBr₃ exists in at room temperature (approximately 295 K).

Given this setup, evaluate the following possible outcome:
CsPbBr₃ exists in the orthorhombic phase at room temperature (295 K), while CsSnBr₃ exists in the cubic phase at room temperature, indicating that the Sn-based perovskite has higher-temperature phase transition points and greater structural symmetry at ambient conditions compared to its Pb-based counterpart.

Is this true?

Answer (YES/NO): NO